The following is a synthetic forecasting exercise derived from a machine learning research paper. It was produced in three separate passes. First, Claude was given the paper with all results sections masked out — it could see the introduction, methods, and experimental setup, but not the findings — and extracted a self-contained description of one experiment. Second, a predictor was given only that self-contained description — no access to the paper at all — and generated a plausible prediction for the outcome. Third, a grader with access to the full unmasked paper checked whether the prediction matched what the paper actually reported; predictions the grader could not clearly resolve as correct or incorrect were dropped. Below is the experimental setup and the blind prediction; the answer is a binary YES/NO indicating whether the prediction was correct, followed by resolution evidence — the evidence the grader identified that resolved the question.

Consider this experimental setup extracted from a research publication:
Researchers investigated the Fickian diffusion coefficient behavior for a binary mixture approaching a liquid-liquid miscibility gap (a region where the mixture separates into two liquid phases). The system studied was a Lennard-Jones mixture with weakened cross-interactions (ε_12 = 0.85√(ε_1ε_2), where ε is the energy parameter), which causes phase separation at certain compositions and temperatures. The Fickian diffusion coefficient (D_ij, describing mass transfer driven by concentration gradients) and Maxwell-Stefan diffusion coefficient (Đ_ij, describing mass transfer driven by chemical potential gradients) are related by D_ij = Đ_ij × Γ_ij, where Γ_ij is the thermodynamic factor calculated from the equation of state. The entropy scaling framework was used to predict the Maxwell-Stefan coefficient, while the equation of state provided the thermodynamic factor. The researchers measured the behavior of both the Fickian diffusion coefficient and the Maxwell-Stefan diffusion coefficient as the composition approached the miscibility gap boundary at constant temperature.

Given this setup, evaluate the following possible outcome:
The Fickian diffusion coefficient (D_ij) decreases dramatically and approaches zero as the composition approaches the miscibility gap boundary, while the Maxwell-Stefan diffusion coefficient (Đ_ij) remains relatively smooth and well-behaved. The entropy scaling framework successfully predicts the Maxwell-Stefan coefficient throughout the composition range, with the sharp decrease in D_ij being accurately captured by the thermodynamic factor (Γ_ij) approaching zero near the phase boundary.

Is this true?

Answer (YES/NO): YES